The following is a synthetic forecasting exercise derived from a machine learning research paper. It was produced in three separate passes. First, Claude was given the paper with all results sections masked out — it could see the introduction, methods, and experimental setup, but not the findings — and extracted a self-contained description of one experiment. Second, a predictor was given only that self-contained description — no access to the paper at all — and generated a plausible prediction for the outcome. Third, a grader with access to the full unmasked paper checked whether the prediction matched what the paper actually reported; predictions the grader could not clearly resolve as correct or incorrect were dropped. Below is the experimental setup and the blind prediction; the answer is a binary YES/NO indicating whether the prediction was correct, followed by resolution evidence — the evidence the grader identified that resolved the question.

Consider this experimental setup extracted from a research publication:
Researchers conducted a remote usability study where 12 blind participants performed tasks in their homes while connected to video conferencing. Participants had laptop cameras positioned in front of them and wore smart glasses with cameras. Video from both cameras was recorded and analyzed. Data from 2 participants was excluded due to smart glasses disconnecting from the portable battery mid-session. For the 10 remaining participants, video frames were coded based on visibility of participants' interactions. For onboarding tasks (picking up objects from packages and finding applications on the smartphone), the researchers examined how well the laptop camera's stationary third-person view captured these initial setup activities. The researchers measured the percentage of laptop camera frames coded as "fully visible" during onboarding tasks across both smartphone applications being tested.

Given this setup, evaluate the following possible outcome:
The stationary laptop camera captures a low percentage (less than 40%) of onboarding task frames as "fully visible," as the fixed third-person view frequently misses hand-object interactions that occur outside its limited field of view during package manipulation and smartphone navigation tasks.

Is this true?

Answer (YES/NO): YES